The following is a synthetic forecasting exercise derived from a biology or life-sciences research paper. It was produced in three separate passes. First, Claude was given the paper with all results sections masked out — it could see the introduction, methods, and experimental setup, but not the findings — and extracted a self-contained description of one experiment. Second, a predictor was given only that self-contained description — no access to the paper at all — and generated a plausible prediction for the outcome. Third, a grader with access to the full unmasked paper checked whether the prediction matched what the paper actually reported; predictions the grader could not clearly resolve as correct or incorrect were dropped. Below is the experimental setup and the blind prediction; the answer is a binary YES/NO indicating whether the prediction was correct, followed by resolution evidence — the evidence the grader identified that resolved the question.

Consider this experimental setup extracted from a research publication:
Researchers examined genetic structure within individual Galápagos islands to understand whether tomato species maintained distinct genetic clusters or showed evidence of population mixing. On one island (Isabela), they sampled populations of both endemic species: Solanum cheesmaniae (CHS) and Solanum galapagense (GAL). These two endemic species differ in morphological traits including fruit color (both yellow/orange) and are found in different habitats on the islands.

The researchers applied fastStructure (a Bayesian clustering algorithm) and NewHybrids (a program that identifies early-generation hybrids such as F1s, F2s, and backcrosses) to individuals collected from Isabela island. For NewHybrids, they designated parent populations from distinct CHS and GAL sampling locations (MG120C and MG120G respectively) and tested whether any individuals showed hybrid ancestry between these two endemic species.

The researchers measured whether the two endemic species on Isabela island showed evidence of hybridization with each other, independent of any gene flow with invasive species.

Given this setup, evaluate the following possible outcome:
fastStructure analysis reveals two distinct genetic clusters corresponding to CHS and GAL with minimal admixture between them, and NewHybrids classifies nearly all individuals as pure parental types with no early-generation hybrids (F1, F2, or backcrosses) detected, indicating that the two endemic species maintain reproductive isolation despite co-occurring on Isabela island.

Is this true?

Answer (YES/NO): NO